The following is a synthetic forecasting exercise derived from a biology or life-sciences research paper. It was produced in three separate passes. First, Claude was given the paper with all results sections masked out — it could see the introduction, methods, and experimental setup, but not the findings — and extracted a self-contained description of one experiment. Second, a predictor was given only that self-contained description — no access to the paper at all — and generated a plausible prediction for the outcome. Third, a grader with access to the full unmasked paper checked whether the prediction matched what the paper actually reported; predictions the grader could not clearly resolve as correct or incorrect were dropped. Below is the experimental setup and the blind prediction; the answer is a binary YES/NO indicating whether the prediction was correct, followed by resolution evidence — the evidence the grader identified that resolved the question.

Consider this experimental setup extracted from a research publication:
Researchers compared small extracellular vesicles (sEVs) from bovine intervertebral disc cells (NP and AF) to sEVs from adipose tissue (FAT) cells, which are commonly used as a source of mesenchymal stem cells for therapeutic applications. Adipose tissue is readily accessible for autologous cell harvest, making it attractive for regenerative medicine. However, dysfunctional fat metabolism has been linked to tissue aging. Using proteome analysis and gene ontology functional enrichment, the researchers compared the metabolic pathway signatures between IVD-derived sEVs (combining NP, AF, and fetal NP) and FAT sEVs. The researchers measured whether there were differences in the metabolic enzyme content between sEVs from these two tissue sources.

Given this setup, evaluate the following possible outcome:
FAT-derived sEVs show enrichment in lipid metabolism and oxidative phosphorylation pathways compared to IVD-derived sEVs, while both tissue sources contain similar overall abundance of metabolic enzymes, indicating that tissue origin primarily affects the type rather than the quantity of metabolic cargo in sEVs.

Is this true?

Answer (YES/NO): NO